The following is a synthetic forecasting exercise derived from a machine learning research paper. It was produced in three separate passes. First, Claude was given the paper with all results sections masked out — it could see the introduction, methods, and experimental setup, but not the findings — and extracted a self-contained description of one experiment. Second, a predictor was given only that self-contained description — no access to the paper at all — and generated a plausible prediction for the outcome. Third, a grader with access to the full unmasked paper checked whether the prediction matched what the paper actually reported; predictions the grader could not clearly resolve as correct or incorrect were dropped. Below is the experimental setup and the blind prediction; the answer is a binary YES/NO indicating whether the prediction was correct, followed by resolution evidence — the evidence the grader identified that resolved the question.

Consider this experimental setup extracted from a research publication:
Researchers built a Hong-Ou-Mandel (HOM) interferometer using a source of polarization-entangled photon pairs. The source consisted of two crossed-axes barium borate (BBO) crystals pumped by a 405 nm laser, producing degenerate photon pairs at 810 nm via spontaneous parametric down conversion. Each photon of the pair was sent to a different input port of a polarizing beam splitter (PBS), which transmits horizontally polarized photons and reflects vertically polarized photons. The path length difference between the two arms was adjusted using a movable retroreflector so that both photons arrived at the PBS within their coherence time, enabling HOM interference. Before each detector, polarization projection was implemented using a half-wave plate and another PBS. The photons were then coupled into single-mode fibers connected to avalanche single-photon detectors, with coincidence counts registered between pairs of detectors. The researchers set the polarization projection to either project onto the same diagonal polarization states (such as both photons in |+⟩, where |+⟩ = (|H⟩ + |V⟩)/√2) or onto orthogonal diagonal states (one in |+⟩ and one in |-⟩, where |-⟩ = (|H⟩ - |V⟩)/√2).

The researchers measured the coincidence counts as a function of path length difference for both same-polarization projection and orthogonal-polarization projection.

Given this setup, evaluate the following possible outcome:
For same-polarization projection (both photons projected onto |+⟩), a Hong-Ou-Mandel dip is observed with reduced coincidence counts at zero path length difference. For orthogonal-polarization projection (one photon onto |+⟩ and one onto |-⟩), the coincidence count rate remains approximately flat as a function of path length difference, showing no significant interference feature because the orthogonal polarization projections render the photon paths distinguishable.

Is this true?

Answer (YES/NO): NO